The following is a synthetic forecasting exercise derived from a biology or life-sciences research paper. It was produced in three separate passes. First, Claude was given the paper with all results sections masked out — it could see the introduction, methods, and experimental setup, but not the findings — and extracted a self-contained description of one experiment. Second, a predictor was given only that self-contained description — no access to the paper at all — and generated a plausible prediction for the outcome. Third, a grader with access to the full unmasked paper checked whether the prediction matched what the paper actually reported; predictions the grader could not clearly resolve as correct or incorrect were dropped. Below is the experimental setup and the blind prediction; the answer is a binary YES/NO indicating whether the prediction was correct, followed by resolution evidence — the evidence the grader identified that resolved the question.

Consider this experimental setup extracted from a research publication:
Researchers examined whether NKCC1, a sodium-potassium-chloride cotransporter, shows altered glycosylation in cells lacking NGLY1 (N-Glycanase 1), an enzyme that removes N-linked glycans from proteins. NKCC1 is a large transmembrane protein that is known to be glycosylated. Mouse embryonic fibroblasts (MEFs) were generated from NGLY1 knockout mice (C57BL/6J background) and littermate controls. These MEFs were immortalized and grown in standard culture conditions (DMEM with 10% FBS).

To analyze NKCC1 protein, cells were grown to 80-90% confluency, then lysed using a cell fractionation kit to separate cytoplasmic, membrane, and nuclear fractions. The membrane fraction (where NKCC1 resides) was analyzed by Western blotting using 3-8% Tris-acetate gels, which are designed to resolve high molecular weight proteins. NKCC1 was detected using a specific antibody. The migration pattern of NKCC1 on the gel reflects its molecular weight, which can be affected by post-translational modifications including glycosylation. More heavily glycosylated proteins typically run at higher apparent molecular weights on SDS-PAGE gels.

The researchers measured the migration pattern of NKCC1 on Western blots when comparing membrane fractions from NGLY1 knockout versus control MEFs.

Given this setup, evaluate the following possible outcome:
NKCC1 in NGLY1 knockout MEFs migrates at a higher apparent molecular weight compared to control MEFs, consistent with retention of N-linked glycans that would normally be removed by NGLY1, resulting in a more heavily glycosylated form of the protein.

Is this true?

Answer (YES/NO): YES